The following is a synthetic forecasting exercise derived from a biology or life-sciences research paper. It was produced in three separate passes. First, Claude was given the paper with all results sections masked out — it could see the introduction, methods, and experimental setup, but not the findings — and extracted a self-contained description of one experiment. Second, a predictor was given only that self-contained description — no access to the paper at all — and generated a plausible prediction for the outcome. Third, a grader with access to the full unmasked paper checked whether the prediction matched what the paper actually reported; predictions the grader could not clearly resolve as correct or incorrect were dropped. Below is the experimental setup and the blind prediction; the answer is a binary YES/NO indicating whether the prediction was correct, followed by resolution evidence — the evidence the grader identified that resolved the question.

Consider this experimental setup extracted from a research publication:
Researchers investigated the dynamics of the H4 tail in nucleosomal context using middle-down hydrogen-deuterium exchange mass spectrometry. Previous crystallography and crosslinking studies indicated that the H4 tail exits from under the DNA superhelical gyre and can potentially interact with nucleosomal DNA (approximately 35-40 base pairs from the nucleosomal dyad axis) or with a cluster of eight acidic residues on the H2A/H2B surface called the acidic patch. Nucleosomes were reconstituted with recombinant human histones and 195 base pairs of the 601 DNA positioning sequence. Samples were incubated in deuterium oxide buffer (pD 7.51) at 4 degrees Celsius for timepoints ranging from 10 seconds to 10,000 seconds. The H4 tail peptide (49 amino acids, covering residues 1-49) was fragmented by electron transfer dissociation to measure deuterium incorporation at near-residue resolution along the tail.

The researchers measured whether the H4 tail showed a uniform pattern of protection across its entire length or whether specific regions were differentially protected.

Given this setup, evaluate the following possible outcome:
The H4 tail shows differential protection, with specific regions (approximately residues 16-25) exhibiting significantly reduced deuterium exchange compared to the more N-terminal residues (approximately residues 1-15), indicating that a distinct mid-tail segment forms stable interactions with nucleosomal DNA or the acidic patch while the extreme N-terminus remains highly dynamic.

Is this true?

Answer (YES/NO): NO